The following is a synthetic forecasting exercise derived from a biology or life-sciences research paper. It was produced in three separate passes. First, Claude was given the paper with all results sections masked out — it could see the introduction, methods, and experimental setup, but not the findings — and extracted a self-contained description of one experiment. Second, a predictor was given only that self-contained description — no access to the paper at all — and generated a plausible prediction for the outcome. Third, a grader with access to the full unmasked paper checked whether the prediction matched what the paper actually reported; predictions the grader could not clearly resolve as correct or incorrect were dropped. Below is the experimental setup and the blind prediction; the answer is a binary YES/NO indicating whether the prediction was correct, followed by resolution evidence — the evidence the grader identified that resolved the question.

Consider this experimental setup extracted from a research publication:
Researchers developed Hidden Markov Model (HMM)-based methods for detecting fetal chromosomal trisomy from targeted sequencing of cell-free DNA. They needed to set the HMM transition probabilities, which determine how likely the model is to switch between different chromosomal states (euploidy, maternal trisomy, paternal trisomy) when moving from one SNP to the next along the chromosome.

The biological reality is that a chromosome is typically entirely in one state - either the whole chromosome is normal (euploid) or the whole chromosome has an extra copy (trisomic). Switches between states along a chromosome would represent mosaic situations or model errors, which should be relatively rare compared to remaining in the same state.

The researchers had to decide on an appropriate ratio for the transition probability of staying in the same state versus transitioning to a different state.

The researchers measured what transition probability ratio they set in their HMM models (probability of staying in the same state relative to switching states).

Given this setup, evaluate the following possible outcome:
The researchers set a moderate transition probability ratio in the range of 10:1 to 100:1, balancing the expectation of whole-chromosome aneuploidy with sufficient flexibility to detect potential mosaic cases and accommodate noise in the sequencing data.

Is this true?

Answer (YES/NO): YES